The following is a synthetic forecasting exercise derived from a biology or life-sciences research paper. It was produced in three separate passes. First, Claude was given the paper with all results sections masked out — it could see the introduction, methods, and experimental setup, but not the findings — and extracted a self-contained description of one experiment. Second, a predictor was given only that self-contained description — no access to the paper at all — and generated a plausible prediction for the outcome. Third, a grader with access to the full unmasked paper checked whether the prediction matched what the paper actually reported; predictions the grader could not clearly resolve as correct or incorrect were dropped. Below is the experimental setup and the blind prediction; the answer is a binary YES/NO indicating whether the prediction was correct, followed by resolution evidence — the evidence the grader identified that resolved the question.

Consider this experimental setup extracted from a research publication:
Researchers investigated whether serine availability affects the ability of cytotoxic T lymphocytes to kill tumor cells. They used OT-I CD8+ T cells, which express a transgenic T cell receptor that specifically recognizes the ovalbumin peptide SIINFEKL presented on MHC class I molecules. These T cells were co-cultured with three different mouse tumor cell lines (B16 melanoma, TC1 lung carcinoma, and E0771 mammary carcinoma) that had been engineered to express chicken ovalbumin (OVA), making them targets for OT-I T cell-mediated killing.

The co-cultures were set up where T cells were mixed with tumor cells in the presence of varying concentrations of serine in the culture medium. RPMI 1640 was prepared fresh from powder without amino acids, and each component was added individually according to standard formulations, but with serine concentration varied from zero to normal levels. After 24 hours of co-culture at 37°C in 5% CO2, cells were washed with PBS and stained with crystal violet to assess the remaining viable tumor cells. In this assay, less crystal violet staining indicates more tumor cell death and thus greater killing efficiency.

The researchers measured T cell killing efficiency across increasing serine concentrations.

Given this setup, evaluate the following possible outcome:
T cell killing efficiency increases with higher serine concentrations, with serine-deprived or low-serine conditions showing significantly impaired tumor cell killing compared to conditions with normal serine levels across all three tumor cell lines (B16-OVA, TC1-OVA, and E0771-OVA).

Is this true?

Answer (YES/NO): NO